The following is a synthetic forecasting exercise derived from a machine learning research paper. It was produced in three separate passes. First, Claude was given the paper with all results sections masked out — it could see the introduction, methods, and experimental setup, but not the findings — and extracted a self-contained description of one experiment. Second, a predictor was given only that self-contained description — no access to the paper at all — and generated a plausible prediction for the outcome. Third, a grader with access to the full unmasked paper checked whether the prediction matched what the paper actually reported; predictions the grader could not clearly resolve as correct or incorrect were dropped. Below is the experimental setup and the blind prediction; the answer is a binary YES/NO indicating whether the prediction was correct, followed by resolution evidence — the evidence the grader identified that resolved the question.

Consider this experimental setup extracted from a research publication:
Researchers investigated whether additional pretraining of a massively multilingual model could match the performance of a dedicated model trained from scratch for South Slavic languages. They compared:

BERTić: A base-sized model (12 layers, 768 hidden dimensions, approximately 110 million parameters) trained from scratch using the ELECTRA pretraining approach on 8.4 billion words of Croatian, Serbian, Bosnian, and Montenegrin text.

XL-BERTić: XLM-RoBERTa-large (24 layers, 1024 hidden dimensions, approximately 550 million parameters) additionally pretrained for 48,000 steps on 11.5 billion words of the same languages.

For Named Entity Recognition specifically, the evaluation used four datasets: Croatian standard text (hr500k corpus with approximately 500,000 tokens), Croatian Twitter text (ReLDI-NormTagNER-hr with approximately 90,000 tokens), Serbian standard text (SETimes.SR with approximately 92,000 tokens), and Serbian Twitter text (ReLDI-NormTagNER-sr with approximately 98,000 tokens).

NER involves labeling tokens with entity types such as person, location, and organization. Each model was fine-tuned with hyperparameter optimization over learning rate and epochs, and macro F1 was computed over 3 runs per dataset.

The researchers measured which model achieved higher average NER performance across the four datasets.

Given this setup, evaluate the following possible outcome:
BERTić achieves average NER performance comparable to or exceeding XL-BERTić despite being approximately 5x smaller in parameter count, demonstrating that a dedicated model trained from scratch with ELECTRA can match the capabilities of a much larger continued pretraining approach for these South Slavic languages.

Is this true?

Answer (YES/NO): NO